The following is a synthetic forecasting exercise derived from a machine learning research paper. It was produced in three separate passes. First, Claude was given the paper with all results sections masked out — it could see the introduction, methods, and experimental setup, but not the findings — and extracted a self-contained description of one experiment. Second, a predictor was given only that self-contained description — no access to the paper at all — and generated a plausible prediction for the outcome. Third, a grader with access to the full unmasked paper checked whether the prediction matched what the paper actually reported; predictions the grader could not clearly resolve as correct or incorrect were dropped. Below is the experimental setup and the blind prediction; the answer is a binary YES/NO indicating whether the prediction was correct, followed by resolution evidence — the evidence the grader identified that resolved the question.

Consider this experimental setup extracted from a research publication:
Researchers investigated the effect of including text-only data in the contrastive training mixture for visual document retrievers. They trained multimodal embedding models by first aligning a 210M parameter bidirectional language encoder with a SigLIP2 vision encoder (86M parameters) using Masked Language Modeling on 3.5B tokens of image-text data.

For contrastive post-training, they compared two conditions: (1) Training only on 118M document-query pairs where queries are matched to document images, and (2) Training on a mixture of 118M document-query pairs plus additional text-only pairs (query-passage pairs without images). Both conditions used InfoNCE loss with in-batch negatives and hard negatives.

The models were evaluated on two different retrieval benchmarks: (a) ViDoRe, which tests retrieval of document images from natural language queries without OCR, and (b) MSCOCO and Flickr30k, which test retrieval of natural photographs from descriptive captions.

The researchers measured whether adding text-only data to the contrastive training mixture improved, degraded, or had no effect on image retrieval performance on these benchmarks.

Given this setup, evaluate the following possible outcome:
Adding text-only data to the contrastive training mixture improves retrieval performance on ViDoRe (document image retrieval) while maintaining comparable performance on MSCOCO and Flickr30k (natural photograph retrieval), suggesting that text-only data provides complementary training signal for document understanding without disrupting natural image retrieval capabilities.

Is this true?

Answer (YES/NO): NO